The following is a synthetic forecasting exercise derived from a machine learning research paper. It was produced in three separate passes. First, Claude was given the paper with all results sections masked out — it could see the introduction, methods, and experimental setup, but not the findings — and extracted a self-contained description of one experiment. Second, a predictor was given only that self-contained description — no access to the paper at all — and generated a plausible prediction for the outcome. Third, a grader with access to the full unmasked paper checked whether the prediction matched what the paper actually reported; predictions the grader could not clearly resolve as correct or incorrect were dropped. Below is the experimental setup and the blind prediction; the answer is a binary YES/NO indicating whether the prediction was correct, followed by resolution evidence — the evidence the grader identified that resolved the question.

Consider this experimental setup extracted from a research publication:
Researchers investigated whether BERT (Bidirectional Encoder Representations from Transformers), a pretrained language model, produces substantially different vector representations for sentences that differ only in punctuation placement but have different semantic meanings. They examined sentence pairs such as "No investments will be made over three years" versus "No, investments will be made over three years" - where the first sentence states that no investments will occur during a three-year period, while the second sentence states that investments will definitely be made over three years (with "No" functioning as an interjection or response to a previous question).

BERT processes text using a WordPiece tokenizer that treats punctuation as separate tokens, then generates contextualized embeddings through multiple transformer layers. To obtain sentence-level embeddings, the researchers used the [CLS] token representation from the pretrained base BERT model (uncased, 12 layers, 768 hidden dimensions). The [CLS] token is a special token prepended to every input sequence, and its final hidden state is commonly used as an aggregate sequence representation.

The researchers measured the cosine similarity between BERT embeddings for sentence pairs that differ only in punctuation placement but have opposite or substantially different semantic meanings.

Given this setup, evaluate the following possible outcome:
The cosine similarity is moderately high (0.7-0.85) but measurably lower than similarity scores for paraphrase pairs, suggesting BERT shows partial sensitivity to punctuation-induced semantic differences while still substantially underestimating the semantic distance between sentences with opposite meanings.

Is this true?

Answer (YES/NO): NO